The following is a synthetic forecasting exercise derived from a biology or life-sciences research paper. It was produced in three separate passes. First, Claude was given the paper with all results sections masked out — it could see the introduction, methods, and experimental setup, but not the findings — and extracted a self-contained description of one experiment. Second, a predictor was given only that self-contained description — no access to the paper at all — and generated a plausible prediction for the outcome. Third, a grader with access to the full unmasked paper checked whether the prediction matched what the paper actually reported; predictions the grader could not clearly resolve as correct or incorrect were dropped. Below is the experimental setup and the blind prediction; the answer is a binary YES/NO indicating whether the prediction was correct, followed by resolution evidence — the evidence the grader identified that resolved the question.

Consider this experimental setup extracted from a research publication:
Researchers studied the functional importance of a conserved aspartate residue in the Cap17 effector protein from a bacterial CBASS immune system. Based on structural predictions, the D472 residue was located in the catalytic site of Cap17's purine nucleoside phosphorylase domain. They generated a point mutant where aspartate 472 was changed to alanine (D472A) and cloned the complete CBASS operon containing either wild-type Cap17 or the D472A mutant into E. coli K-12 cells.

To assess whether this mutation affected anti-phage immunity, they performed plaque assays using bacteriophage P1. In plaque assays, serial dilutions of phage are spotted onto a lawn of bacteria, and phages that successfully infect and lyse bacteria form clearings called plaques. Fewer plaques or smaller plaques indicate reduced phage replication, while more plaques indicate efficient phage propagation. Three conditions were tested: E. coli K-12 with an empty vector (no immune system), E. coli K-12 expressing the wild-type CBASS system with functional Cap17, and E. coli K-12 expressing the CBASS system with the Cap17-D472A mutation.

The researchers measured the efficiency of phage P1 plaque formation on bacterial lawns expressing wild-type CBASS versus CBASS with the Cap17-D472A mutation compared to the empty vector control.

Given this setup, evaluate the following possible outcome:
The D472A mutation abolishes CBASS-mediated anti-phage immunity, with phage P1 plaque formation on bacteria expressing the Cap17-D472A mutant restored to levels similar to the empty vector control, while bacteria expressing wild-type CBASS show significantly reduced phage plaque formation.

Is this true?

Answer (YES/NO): YES